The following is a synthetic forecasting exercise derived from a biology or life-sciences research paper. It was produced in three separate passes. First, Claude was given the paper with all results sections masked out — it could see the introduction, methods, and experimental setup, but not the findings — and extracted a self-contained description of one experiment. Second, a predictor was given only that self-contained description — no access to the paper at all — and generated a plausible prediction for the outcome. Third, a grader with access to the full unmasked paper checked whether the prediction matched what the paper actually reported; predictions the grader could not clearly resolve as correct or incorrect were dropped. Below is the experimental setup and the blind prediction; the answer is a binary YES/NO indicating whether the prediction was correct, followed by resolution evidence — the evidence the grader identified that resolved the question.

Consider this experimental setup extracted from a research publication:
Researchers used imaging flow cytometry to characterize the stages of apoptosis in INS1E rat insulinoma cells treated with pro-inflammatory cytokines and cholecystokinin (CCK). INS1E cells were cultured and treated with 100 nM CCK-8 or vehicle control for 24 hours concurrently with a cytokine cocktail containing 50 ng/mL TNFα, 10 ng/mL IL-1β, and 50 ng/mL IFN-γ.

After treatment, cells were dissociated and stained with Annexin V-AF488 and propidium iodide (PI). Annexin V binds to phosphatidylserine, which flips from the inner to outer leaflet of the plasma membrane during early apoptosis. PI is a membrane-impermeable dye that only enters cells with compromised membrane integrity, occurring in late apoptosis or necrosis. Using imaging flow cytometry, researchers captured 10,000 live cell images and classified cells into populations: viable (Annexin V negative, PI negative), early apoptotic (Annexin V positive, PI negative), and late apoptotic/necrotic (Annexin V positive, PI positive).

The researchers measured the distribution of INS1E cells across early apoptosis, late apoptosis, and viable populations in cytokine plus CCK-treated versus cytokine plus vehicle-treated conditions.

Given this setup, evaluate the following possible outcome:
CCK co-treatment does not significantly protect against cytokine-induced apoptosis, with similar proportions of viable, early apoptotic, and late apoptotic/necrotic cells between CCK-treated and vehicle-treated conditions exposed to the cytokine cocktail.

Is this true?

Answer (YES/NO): NO